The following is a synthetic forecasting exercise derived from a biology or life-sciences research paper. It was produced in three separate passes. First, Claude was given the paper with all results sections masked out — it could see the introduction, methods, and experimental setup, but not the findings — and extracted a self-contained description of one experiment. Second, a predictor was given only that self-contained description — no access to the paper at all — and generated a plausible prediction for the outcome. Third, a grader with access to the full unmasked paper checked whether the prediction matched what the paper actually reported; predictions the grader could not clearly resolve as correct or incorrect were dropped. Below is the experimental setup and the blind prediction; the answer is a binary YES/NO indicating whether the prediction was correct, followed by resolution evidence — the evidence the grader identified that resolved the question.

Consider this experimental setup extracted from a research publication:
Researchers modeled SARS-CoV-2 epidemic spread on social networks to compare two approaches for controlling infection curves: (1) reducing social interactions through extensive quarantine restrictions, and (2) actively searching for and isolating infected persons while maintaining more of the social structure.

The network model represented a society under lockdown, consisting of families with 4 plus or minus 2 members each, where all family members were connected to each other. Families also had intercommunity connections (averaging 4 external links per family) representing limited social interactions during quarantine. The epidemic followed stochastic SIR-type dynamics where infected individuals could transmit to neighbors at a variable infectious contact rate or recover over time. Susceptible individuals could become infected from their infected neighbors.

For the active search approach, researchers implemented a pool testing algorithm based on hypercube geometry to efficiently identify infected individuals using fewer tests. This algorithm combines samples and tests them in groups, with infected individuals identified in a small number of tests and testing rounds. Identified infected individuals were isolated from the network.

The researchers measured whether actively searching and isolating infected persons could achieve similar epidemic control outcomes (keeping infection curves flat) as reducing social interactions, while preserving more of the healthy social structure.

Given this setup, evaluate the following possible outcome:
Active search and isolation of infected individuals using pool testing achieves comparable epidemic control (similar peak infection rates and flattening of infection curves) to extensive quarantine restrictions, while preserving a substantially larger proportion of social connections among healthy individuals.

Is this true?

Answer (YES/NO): YES